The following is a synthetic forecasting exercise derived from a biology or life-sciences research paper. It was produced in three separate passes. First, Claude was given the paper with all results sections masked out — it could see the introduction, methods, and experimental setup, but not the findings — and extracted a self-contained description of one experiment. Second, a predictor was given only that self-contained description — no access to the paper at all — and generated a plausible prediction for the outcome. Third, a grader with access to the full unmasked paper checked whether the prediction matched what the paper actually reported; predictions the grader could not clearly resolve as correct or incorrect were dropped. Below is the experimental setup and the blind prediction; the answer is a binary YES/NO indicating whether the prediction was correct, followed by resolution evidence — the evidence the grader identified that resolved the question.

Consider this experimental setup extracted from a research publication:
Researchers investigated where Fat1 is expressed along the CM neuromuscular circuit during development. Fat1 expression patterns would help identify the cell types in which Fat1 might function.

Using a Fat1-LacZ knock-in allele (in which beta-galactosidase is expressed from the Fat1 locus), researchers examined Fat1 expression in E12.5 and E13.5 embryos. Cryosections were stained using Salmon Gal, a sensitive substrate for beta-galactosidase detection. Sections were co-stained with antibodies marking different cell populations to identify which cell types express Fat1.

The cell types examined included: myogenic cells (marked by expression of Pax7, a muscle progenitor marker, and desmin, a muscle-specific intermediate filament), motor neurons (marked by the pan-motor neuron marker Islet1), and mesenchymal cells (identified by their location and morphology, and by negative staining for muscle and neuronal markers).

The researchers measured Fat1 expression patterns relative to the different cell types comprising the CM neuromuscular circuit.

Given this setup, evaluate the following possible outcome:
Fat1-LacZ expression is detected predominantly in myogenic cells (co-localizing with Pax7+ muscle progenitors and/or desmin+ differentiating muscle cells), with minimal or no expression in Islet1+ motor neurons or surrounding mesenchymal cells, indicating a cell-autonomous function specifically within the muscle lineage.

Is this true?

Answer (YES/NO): NO